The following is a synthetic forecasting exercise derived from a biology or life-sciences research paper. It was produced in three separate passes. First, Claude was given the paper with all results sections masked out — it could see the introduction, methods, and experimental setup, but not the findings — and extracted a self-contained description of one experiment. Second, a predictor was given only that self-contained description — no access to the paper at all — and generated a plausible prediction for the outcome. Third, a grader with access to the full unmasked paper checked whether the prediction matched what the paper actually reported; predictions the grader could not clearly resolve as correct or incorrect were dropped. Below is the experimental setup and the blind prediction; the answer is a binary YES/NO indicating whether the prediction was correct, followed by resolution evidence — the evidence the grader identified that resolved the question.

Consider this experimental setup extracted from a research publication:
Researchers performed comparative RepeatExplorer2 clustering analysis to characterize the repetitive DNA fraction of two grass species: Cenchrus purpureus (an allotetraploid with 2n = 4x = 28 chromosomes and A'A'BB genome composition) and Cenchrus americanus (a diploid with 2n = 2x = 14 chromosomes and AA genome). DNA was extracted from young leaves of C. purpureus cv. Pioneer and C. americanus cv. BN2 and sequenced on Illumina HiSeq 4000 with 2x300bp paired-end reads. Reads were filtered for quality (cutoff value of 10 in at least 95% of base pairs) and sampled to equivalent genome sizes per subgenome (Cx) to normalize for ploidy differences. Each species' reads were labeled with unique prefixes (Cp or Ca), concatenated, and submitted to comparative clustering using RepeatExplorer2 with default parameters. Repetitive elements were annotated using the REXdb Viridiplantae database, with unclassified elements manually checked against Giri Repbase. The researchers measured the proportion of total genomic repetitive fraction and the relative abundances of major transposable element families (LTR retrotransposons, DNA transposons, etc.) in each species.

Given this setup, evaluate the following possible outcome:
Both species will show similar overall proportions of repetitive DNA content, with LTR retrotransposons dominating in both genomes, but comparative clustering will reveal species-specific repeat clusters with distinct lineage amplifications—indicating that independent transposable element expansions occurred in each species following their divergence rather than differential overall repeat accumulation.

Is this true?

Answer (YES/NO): NO